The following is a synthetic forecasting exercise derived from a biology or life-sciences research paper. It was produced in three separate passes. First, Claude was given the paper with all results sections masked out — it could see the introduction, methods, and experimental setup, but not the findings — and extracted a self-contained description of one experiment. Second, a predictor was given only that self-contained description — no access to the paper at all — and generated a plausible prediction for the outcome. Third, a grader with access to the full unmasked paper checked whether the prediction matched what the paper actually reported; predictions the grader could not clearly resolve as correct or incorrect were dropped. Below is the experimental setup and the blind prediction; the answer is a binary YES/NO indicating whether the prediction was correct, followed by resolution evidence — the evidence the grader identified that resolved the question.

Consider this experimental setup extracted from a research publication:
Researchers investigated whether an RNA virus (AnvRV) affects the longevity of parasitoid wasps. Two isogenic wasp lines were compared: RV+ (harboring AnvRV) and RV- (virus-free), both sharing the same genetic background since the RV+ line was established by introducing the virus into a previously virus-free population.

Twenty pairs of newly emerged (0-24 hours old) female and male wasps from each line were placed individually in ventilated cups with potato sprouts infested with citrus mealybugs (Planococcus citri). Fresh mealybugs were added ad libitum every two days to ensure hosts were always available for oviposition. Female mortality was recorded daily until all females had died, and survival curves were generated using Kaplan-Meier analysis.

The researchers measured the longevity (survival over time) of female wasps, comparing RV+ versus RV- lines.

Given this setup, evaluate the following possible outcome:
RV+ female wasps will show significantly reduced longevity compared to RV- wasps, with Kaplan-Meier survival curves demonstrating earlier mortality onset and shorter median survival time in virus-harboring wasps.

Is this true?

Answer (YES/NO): NO